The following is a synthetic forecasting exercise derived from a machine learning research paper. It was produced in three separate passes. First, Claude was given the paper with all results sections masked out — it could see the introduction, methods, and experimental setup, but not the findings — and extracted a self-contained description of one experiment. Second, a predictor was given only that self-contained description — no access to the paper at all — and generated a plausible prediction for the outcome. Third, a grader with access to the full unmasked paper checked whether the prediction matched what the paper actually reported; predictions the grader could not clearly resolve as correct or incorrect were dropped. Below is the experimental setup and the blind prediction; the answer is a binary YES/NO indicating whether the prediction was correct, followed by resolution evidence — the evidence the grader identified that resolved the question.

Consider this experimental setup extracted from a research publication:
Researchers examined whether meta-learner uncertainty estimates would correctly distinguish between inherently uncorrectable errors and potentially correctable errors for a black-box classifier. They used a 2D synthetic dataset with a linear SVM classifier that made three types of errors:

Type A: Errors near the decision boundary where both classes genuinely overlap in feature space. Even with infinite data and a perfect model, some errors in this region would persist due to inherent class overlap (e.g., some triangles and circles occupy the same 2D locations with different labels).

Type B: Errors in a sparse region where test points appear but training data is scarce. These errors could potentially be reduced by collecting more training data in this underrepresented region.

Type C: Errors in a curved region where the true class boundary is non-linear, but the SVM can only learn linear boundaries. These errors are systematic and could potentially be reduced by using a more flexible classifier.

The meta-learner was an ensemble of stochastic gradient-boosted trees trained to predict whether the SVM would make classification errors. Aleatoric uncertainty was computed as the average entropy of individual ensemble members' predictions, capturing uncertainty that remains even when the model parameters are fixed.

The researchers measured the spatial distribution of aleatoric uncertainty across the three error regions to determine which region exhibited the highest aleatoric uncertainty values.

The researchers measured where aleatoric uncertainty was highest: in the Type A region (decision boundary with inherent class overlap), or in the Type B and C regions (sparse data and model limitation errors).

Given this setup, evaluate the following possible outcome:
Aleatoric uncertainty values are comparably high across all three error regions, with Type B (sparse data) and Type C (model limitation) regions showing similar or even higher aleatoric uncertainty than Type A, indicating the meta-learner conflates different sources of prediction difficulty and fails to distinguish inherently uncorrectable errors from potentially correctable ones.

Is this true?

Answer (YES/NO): NO